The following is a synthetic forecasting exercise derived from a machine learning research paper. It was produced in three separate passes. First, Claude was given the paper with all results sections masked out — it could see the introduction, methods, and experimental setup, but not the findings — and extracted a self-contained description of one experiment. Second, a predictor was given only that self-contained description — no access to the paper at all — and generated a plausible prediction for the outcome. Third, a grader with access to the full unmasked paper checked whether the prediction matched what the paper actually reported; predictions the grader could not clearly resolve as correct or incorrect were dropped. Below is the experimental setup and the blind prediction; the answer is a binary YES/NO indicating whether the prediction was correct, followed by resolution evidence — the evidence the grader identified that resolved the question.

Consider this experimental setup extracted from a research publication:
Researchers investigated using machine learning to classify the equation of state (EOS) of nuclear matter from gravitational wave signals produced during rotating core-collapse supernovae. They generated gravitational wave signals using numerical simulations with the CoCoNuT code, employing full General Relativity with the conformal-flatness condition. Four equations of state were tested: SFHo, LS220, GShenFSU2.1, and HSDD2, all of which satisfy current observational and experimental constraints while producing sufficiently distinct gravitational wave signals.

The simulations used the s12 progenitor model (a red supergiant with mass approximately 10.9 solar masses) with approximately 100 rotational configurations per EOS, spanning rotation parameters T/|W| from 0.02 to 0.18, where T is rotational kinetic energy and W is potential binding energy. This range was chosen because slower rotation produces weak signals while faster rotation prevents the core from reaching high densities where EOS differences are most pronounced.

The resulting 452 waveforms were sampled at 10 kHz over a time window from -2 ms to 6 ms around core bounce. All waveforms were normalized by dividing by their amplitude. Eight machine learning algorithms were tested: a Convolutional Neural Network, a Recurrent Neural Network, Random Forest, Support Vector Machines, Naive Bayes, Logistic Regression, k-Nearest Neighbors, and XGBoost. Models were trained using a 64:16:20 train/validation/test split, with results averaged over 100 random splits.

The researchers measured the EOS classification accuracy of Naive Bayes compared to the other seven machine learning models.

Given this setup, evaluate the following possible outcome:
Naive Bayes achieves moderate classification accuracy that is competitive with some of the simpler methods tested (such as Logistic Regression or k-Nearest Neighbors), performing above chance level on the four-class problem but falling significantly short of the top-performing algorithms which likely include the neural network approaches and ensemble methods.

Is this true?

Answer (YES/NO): NO